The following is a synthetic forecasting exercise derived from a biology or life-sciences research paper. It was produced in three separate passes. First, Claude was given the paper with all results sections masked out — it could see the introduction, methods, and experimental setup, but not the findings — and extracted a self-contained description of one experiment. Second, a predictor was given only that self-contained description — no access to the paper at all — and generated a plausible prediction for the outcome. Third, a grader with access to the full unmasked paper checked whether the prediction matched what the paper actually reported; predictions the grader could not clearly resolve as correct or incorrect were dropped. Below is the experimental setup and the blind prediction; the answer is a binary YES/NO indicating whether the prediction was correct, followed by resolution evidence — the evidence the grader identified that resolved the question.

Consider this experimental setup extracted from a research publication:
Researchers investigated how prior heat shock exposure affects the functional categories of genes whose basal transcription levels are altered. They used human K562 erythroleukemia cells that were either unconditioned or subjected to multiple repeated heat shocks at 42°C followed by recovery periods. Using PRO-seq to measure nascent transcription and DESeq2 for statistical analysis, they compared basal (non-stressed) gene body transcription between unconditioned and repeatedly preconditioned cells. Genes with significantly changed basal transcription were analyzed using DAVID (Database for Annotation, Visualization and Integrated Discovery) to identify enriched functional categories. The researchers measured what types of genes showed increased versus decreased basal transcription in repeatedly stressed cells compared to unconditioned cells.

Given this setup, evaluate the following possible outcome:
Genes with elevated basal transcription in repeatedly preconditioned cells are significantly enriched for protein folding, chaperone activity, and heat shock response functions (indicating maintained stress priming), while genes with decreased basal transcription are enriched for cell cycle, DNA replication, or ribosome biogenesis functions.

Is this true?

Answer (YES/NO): NO